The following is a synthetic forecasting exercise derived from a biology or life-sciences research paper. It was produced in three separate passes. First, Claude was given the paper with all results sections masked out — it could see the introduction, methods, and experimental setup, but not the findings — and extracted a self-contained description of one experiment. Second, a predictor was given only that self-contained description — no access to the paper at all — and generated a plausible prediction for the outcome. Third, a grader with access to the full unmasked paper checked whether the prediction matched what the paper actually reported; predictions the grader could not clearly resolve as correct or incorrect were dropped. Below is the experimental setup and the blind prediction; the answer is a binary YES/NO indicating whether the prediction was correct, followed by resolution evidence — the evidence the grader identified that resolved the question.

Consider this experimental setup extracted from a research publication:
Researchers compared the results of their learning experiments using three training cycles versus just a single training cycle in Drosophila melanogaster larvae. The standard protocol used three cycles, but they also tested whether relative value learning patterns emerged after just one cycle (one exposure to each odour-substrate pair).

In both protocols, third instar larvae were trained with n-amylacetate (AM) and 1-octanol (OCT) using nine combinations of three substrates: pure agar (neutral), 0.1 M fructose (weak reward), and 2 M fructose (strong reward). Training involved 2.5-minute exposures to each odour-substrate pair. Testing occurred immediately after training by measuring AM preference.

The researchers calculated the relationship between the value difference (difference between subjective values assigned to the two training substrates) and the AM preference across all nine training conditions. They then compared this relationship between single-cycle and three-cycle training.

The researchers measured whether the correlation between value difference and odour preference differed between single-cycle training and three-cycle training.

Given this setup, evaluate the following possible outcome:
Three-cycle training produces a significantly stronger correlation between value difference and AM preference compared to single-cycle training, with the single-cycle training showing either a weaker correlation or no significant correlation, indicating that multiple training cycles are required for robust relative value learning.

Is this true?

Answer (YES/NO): NO